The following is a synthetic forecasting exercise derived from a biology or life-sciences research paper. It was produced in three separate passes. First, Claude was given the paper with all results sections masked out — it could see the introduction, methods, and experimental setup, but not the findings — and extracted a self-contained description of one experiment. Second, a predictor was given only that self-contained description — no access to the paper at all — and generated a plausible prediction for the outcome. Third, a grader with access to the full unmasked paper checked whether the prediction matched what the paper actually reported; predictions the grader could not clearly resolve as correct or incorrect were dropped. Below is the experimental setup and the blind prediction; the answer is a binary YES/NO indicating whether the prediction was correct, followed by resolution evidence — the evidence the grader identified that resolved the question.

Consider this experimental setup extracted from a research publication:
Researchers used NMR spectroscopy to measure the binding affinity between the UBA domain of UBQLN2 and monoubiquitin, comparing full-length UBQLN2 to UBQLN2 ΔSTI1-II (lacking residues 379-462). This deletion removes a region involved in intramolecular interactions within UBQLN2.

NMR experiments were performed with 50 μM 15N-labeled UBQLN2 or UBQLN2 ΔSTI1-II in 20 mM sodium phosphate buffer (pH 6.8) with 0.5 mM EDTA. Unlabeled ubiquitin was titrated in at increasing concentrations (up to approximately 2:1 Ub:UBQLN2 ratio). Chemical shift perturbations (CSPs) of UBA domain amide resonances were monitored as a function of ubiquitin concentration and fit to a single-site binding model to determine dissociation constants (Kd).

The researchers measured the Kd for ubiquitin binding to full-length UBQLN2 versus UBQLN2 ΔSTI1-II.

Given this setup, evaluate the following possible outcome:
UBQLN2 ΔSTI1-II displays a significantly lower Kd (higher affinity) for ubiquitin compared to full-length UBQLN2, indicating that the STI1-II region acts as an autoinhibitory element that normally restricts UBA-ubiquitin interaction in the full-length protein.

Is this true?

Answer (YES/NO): NO